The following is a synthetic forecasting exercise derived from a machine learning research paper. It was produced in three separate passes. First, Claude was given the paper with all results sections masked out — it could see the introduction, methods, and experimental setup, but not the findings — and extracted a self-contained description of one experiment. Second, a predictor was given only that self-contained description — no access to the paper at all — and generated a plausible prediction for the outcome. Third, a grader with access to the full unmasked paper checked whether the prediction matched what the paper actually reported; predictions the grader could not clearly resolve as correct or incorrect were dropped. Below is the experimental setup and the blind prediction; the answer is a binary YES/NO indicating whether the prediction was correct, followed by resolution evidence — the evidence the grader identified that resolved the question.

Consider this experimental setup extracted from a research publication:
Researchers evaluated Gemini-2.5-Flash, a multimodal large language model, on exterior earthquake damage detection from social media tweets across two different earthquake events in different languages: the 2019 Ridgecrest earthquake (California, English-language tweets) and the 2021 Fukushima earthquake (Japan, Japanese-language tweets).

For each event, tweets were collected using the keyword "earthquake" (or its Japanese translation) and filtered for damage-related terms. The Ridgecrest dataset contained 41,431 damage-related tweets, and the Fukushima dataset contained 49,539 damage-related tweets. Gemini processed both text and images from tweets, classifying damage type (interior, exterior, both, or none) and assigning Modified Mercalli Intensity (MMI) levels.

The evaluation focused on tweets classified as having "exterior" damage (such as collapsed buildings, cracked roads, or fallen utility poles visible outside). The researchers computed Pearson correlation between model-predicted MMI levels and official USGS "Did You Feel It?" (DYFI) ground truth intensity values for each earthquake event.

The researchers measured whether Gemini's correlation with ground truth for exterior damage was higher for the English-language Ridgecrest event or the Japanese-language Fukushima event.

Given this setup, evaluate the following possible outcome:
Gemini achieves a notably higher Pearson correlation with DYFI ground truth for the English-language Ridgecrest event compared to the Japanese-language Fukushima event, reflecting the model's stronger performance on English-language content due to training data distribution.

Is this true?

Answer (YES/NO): NO